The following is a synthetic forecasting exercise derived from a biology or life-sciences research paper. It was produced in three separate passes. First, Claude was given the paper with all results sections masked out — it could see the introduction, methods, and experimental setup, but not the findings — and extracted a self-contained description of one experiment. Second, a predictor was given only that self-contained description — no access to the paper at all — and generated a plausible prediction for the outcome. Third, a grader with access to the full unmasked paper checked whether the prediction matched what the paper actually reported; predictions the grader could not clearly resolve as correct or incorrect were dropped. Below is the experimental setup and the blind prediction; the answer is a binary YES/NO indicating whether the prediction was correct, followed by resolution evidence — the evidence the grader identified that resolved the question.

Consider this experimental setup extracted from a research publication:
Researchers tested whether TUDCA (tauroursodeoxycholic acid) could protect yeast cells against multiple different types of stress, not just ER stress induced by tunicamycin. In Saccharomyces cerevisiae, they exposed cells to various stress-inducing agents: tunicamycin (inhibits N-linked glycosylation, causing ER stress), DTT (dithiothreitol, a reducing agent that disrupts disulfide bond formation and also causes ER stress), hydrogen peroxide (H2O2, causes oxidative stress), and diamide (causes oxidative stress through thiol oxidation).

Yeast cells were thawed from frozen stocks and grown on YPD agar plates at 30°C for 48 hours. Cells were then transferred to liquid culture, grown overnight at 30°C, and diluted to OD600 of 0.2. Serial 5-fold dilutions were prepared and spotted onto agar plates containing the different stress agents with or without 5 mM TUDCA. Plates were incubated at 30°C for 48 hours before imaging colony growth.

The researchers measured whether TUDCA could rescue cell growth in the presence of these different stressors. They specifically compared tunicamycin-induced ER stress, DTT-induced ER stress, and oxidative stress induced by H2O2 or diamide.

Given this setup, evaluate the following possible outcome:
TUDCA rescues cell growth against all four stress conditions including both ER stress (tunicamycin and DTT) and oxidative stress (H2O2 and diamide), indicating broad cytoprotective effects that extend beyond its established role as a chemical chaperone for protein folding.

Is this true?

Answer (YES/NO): NO